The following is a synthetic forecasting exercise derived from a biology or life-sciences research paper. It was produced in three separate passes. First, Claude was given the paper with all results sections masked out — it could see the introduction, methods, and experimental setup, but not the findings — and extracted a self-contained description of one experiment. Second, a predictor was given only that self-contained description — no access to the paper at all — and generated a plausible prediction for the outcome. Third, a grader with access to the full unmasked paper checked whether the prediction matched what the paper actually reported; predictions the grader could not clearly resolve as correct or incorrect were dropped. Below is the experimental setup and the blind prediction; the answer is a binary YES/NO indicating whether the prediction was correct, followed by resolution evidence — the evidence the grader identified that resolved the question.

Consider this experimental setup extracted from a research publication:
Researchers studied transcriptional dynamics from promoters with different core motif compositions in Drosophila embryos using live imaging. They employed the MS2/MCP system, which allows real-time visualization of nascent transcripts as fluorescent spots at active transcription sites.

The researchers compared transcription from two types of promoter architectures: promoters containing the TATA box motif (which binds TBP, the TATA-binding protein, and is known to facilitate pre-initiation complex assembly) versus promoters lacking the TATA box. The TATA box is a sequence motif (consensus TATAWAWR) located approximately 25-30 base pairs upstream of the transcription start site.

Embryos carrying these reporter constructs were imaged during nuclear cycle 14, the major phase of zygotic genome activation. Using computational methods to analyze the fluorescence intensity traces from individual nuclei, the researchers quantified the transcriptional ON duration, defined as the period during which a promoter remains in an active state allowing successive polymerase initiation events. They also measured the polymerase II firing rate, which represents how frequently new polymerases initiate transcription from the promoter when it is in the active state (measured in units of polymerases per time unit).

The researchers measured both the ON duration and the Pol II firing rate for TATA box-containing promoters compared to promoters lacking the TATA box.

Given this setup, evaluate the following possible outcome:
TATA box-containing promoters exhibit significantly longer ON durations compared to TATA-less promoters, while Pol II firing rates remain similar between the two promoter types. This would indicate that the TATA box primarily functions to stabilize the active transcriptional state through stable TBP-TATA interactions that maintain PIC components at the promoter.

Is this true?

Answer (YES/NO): YES